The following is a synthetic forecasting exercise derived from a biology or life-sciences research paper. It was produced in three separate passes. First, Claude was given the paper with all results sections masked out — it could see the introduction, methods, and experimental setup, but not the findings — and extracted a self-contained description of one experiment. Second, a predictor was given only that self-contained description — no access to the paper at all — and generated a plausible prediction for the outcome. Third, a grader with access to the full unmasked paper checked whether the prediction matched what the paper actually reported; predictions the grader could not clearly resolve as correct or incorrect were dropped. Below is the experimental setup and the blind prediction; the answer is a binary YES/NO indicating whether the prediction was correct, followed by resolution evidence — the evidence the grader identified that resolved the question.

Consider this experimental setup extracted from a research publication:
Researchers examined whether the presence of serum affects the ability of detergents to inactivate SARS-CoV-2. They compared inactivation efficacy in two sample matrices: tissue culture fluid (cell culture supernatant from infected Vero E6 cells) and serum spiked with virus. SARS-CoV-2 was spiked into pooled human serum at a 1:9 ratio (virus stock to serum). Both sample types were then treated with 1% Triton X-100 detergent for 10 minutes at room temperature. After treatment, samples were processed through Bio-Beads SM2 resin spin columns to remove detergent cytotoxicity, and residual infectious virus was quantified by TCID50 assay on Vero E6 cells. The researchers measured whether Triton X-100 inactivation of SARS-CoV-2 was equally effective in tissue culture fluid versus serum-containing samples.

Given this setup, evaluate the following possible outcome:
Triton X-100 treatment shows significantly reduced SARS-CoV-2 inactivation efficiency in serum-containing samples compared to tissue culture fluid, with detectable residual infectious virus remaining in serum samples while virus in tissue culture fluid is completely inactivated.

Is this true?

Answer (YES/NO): YES